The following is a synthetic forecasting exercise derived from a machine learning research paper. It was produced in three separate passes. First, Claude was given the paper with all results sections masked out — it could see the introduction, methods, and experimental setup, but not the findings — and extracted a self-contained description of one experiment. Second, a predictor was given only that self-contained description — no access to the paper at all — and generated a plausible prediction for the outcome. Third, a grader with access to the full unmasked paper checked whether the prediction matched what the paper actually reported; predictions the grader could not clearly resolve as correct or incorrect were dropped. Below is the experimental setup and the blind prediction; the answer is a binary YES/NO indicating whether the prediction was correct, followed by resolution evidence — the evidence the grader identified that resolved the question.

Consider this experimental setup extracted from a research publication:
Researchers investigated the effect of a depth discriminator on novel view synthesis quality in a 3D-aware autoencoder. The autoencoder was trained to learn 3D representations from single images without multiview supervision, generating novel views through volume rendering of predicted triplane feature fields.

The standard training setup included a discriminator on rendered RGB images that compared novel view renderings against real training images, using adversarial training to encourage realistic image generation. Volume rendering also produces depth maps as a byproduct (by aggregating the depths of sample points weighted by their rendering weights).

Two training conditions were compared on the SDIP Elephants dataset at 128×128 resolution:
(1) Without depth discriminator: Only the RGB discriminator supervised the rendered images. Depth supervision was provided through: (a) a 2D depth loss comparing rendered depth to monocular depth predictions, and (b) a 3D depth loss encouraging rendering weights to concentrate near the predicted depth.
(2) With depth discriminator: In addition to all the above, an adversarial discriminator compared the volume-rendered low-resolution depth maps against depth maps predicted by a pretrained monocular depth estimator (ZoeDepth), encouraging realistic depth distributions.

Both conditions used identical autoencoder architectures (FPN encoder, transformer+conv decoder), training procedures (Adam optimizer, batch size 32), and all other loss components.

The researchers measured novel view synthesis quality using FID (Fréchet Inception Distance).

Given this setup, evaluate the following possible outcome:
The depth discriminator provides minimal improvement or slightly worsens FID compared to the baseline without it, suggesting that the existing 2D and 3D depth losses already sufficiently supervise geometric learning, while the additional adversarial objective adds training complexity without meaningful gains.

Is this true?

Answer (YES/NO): NO